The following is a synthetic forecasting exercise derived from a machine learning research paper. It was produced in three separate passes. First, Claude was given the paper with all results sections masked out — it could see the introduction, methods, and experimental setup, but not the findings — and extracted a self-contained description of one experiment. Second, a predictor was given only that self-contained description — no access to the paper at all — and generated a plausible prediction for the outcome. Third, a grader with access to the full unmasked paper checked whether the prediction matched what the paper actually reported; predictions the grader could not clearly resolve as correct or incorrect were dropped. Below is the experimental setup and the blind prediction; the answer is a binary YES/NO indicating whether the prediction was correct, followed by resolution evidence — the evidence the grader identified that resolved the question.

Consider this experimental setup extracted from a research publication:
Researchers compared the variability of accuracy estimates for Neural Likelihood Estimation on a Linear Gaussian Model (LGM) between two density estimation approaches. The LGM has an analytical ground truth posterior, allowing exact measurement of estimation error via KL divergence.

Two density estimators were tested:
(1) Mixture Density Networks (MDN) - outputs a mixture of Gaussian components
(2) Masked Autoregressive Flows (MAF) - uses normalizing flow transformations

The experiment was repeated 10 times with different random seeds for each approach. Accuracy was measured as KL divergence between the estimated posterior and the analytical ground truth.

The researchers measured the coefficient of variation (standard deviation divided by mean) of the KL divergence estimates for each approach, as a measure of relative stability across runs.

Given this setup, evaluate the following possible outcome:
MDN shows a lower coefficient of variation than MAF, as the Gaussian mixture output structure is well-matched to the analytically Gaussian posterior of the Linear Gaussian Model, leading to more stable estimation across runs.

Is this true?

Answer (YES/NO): YES